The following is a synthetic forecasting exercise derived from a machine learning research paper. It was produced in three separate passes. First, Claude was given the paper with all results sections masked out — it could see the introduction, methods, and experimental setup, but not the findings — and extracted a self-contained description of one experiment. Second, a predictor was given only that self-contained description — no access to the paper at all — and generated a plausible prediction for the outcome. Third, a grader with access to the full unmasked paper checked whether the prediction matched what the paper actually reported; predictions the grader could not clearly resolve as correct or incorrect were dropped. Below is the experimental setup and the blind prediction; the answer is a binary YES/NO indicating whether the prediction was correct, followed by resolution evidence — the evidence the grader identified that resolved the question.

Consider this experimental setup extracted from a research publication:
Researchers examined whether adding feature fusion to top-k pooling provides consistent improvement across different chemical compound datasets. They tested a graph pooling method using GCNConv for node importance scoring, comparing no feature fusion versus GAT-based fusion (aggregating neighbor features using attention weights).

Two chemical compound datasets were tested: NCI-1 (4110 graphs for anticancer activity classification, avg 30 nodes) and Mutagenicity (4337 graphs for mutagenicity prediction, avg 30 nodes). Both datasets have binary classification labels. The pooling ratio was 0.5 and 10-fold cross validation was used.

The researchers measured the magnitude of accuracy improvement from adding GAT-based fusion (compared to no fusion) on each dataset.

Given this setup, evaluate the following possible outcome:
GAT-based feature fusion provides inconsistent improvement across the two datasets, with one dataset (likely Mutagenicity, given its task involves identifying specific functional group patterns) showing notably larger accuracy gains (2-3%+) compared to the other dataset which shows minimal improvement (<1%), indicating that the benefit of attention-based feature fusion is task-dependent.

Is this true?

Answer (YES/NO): NO